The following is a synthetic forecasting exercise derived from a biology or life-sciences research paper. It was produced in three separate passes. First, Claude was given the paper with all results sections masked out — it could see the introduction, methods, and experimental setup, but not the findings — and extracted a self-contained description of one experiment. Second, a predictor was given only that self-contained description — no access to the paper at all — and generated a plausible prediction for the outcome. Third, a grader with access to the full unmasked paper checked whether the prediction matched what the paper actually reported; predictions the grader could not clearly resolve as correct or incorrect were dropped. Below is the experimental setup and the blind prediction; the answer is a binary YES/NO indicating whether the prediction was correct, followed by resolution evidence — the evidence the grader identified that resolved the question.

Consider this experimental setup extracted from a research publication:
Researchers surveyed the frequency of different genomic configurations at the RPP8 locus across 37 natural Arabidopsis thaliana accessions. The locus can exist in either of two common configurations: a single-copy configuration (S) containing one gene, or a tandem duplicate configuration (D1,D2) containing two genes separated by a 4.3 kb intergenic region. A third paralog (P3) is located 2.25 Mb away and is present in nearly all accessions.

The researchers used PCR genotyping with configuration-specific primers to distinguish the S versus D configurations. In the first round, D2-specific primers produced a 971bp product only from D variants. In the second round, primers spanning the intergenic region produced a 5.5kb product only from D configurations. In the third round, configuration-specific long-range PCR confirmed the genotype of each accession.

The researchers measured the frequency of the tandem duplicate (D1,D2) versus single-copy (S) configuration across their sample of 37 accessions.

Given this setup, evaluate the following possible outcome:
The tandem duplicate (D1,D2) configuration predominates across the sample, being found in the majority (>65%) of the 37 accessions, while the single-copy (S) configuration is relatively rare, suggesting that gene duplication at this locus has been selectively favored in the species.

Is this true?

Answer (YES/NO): NO